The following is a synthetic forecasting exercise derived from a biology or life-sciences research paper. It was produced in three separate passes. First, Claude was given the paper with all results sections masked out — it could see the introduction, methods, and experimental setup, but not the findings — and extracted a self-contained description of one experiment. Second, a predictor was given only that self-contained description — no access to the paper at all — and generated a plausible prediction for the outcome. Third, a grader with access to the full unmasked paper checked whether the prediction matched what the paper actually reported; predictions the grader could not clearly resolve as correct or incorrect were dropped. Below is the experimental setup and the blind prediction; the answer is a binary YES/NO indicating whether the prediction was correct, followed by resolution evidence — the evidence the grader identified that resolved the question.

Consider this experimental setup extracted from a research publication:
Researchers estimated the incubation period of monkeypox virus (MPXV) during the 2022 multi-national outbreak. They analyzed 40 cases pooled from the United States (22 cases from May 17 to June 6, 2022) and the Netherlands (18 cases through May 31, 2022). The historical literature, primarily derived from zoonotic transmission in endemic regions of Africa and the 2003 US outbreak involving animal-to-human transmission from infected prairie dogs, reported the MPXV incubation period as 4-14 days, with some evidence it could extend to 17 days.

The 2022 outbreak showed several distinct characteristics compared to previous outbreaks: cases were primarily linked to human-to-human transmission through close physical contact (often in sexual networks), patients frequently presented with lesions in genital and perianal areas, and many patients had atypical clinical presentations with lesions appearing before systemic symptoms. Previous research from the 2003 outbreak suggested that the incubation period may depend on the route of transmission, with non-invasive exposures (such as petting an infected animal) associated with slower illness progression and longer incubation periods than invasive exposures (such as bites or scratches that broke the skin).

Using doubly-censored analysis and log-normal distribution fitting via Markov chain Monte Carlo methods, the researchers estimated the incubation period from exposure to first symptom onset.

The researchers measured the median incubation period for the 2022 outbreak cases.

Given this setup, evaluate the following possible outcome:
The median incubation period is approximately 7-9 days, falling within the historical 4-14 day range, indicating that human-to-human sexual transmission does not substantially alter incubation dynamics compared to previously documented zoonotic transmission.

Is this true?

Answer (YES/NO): NO